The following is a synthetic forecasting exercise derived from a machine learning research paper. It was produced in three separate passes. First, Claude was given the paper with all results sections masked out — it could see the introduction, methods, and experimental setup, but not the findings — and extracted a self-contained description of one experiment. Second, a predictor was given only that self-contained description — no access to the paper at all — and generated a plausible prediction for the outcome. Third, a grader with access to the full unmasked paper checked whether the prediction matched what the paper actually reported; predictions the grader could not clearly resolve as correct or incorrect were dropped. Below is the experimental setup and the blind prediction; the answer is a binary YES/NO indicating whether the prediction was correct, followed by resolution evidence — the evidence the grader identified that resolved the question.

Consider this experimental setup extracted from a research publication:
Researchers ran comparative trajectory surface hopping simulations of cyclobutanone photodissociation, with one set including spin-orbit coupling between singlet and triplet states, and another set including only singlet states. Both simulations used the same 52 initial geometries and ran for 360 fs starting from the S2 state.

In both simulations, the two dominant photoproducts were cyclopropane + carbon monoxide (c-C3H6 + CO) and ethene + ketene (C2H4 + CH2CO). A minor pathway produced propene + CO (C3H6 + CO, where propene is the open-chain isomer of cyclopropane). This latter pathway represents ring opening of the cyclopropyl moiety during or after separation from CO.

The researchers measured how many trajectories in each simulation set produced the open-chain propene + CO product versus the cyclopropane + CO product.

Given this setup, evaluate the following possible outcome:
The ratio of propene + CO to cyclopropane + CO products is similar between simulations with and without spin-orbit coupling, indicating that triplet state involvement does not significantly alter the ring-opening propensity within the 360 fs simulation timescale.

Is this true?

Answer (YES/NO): YES